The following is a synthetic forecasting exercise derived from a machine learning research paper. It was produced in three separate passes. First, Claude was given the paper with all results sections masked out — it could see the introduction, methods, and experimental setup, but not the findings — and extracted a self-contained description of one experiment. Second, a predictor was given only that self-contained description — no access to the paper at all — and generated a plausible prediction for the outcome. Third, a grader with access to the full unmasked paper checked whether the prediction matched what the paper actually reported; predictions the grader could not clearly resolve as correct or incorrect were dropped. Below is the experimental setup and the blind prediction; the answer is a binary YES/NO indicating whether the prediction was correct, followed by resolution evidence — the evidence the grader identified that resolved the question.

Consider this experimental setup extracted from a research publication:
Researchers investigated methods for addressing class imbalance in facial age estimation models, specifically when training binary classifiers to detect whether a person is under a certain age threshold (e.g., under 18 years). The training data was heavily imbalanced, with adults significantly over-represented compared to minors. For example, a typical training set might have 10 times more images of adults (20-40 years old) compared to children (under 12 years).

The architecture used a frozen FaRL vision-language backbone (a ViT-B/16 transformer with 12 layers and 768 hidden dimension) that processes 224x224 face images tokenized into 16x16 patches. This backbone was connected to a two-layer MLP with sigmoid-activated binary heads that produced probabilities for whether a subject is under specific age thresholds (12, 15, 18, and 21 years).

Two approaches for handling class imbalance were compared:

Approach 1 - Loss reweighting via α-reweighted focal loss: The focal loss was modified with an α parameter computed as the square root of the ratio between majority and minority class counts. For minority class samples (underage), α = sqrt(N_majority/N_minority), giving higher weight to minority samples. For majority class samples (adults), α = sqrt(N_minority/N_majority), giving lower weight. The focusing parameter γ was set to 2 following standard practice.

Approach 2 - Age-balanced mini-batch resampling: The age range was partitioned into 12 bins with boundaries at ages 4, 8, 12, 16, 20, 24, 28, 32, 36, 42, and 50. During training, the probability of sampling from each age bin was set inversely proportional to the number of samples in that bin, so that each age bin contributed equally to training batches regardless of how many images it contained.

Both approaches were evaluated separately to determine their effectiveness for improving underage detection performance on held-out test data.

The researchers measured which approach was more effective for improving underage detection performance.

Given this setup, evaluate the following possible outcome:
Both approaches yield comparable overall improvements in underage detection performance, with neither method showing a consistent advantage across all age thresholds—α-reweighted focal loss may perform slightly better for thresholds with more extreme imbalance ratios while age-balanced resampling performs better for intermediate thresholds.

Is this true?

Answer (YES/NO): NO